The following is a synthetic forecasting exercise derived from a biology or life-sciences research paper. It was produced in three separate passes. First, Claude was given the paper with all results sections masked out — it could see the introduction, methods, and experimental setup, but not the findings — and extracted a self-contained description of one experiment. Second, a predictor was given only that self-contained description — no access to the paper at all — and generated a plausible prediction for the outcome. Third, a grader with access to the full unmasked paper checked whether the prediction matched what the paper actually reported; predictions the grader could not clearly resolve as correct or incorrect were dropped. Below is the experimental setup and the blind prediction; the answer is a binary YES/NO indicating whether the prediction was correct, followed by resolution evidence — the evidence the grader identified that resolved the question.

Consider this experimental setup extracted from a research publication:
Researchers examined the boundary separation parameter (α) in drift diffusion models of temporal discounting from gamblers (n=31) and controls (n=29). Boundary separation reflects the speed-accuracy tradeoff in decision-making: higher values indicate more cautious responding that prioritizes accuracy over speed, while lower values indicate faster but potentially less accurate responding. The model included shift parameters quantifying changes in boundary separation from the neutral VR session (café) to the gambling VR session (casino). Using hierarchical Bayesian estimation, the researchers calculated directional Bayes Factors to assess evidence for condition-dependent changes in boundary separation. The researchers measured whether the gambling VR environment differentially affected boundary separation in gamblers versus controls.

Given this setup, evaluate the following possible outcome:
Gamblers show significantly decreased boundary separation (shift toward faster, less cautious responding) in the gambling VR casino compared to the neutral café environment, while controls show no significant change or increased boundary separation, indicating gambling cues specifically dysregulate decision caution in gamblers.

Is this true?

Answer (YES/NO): NO